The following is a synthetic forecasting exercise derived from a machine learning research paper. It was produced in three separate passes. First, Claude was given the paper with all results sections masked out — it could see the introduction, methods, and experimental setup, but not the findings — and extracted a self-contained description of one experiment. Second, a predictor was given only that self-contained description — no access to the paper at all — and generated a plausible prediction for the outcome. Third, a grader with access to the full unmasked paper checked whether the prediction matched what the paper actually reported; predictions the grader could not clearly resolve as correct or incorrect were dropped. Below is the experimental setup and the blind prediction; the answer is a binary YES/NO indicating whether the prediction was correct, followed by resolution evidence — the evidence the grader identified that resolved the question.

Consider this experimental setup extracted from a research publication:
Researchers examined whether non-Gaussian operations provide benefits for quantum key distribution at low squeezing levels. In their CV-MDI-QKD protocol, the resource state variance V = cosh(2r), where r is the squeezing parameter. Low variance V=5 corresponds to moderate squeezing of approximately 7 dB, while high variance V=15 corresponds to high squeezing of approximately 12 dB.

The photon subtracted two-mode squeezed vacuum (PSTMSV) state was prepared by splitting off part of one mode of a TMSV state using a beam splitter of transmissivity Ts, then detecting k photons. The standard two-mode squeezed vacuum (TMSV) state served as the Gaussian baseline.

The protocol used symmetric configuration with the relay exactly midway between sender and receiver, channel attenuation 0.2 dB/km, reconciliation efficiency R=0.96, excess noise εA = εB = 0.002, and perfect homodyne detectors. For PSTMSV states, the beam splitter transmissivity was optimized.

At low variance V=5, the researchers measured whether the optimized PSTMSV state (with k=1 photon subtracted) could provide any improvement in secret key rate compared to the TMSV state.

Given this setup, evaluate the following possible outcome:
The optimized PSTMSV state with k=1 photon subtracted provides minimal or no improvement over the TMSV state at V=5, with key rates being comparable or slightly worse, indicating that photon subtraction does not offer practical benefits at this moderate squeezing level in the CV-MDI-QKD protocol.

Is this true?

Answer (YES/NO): YES